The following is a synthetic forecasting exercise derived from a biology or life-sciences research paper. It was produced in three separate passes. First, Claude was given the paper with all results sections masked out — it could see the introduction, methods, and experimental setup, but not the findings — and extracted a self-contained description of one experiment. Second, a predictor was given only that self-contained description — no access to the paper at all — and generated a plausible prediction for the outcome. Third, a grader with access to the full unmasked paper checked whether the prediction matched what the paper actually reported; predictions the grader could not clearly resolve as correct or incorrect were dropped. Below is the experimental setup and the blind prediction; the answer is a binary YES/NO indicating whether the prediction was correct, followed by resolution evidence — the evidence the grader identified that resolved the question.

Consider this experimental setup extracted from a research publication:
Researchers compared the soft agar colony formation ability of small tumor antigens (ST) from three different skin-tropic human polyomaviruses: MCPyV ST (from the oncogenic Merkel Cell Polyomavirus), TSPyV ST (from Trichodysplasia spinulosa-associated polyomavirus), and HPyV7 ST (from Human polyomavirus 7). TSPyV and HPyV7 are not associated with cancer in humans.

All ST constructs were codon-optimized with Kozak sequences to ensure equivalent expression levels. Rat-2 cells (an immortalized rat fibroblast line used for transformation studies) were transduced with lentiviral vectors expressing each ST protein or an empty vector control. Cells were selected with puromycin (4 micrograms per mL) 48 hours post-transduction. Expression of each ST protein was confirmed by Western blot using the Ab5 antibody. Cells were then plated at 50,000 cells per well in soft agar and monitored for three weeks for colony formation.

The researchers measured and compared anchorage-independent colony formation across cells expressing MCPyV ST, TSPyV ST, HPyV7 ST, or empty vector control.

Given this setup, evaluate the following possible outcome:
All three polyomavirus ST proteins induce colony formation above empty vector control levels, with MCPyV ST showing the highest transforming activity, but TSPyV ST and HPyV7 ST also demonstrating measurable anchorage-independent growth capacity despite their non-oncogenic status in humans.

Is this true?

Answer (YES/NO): NO